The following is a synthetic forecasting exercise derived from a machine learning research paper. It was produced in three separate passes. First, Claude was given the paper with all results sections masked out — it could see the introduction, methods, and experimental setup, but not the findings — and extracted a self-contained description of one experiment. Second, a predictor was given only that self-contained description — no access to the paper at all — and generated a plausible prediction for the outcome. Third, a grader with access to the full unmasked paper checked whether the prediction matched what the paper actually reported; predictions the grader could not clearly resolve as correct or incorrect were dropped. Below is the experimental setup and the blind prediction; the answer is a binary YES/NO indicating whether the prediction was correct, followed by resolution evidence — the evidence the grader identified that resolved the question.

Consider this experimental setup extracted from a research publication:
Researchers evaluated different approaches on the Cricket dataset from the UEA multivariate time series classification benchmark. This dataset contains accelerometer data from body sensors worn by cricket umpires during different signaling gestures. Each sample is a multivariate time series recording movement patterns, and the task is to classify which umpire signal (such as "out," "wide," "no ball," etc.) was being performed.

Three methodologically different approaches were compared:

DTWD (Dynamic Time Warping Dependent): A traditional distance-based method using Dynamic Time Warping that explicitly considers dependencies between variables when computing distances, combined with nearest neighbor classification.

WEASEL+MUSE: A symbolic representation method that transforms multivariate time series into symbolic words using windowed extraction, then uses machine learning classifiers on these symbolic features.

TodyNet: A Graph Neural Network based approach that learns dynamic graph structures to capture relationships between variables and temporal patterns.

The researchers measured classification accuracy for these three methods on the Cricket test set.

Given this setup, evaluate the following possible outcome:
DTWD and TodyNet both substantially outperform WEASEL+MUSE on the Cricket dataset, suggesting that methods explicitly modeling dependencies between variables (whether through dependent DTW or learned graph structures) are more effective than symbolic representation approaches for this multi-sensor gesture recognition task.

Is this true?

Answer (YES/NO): NO